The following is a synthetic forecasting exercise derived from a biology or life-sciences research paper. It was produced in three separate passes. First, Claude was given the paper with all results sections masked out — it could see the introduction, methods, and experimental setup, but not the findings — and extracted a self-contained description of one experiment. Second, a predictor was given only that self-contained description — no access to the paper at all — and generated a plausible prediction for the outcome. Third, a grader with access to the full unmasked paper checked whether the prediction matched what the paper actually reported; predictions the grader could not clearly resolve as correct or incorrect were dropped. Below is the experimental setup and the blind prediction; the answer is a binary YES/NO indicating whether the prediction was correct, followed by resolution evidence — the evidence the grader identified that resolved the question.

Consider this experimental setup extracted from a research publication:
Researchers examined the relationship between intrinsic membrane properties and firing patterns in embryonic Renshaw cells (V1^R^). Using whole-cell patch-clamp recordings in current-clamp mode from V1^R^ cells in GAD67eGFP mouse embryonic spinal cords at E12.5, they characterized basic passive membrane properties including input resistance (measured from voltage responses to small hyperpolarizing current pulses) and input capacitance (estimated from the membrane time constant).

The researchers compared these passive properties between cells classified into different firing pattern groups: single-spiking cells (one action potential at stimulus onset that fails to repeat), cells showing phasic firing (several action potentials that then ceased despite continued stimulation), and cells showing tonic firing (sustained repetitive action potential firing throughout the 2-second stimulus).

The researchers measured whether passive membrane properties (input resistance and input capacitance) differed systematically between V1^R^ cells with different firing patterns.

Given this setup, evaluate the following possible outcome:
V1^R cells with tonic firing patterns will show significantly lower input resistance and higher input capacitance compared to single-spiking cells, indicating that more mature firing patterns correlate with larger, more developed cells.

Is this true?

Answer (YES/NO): NO